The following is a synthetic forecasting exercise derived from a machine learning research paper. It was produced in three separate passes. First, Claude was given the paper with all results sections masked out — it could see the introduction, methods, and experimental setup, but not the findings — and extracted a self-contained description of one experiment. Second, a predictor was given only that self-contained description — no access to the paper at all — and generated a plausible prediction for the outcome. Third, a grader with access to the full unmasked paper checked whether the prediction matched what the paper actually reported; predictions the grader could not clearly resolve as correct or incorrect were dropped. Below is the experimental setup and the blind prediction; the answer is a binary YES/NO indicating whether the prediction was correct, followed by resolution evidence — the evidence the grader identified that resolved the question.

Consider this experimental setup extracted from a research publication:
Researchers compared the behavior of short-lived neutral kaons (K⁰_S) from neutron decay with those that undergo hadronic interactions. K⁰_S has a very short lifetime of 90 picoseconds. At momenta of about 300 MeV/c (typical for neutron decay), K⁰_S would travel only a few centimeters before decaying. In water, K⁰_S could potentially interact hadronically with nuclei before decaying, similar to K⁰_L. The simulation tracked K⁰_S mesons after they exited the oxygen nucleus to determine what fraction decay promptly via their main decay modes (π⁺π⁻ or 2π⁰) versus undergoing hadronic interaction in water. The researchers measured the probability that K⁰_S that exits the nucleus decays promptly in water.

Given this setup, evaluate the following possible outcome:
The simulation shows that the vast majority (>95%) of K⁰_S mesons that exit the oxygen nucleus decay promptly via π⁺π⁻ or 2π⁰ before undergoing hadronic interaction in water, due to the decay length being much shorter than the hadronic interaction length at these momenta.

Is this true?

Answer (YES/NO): YES